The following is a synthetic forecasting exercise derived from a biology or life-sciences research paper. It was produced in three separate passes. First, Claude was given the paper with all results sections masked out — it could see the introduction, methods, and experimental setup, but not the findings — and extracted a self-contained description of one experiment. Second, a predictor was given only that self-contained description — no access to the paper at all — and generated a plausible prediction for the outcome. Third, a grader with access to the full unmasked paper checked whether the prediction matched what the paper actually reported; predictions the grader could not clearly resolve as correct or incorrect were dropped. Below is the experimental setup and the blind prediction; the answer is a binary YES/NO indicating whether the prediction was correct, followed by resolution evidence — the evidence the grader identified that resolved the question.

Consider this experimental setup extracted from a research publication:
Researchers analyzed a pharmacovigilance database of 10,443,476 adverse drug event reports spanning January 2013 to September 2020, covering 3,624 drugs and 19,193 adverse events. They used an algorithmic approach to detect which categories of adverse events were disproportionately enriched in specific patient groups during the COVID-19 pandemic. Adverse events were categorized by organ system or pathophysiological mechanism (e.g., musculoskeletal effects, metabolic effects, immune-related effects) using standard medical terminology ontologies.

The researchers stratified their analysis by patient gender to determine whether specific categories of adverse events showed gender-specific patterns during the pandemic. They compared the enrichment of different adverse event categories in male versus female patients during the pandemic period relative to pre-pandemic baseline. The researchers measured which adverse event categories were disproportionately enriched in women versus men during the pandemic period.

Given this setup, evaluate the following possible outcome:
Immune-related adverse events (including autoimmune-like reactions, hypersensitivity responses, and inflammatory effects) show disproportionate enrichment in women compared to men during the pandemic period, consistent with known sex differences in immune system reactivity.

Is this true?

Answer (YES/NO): NO